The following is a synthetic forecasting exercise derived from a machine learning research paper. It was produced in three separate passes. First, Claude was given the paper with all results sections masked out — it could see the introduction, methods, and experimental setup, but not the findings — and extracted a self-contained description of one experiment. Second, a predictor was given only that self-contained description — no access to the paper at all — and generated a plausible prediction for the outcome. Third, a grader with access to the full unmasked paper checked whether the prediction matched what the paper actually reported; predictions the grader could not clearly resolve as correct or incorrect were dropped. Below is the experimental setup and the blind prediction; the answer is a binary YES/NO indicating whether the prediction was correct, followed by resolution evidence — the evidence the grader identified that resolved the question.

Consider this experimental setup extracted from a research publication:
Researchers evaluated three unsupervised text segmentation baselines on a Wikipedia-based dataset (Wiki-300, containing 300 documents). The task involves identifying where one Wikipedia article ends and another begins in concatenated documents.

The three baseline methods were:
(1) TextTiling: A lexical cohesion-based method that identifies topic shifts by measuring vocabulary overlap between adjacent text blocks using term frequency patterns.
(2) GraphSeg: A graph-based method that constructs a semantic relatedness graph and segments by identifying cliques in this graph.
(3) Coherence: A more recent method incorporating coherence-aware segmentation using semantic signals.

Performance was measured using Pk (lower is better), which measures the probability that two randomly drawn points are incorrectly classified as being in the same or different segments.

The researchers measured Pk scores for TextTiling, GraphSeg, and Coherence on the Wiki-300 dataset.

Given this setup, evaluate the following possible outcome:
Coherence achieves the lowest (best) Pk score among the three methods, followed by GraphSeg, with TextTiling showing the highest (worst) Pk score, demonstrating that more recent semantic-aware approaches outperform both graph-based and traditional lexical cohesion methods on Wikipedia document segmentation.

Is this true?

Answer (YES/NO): YES